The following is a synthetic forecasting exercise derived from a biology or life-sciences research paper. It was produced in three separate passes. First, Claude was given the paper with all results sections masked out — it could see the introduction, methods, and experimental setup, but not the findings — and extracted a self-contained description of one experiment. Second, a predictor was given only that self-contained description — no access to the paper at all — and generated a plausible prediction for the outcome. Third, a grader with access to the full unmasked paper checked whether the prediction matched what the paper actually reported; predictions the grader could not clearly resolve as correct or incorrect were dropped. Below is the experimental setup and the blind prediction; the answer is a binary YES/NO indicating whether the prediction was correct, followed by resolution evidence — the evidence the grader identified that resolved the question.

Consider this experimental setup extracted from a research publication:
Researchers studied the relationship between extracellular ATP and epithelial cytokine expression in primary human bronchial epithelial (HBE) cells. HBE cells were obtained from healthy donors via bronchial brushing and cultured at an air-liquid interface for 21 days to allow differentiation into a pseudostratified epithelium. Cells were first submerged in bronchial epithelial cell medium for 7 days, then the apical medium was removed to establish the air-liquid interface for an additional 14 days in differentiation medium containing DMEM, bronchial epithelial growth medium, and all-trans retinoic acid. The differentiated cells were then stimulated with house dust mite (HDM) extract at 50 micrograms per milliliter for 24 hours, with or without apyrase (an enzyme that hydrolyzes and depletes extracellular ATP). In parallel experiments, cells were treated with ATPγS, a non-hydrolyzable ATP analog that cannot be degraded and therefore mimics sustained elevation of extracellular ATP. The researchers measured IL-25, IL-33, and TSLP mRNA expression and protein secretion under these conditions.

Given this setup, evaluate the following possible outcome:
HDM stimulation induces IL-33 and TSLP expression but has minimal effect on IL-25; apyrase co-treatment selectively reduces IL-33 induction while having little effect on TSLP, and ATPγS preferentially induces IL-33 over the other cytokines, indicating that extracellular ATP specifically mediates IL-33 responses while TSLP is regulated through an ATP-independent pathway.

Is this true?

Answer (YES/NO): NO